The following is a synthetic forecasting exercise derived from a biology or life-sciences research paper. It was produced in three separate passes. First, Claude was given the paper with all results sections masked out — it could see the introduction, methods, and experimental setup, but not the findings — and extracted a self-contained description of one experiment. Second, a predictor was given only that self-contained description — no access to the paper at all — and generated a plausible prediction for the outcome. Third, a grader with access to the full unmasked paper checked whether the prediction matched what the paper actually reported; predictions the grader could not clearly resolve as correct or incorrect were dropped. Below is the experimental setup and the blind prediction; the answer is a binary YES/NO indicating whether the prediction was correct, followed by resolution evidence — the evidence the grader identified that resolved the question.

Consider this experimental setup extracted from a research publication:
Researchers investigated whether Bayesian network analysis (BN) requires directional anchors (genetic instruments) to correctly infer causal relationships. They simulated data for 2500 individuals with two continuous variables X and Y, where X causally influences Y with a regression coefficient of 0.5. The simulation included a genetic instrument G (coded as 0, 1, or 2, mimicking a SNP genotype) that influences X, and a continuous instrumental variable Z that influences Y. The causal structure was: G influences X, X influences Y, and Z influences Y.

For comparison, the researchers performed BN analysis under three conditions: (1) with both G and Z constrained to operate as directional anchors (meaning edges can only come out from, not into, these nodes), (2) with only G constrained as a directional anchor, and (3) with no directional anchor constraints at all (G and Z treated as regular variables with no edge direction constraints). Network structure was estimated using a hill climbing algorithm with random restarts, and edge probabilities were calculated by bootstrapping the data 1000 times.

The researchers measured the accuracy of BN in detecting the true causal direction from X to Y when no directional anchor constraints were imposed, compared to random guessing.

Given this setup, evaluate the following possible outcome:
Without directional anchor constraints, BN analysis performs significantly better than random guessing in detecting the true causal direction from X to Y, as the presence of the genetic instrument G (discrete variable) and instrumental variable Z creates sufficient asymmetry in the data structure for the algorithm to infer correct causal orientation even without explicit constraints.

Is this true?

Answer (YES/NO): NO